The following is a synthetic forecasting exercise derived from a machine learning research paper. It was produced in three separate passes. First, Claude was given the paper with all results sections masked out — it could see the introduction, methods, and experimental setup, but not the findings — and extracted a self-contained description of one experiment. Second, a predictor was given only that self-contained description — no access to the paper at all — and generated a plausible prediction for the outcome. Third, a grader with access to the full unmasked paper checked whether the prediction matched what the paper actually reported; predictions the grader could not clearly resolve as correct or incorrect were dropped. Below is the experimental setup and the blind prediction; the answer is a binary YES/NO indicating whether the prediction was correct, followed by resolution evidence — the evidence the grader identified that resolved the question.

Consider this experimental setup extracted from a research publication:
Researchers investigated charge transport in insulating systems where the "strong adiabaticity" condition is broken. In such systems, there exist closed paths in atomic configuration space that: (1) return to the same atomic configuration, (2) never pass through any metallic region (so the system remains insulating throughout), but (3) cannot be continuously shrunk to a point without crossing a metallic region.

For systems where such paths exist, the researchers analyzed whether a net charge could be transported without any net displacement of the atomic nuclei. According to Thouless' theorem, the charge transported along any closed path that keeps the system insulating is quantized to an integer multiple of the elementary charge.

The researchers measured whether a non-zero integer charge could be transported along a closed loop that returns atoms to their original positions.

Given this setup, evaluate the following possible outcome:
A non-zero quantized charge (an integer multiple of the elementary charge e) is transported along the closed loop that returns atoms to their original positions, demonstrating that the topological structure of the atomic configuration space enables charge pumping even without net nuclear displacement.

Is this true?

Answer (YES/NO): YES